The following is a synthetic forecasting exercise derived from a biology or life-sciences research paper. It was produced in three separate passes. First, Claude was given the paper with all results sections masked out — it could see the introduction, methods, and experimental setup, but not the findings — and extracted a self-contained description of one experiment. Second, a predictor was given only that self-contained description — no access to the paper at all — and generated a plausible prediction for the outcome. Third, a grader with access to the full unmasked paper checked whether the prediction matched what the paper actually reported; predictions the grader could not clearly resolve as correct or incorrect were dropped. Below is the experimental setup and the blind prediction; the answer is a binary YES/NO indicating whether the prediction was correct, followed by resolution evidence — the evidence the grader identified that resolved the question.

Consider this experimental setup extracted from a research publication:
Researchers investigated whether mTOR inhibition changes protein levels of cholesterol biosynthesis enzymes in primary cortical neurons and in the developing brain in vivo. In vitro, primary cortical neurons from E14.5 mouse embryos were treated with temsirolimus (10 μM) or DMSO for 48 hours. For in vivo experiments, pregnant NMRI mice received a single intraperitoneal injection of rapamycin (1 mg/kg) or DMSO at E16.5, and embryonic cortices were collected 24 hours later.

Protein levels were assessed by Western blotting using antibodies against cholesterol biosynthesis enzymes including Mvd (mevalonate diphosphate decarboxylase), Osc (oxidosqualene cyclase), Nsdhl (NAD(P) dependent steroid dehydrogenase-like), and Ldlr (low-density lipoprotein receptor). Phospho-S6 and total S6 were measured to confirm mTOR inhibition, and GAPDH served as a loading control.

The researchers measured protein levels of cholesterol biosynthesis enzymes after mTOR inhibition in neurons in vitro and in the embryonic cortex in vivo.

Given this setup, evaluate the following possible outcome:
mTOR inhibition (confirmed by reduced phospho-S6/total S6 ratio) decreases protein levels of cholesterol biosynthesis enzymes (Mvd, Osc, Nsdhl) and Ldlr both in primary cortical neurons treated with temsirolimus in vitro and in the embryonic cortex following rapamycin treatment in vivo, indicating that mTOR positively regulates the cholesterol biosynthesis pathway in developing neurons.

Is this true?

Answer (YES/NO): NO